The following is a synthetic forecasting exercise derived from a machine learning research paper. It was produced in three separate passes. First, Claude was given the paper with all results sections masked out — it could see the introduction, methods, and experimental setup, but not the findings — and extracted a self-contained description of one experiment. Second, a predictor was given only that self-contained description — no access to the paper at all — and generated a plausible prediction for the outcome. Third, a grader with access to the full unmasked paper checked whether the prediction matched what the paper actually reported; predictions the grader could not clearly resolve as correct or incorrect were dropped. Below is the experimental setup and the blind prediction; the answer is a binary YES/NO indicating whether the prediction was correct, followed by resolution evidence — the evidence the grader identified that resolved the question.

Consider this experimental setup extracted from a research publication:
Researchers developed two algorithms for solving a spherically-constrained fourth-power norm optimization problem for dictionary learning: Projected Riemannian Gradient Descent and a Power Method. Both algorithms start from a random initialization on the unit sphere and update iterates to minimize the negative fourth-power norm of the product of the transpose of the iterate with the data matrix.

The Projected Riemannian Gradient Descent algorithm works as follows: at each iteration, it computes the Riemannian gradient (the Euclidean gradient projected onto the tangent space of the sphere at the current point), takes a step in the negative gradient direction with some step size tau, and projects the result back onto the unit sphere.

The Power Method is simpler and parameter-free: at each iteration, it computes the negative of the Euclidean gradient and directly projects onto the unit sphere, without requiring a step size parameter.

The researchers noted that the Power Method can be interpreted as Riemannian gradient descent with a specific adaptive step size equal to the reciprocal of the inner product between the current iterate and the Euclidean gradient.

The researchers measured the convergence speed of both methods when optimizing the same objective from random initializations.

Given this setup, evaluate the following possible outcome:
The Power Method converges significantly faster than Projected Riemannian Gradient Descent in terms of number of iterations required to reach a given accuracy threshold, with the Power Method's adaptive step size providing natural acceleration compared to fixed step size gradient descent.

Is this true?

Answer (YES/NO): YES